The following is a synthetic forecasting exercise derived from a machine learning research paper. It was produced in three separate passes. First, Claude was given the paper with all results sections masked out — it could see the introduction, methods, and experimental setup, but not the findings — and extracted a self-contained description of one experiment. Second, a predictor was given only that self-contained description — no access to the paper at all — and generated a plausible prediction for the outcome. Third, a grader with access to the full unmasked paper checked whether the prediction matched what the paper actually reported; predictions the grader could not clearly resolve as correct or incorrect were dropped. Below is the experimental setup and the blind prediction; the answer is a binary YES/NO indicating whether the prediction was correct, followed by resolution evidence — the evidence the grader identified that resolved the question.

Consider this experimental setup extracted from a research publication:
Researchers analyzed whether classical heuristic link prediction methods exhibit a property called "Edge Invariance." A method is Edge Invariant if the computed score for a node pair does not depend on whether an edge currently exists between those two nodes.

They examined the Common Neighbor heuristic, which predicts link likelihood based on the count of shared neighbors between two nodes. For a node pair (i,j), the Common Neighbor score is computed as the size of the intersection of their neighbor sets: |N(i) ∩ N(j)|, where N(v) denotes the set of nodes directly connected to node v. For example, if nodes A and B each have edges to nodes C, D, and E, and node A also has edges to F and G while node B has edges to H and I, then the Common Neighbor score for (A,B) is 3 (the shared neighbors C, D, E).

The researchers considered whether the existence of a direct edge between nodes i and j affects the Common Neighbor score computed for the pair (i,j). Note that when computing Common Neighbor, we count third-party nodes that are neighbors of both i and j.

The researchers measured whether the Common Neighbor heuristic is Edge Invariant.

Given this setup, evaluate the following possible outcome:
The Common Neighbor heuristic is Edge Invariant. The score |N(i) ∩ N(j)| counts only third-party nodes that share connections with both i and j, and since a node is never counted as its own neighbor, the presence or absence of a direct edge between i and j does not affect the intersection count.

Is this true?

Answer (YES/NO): YES